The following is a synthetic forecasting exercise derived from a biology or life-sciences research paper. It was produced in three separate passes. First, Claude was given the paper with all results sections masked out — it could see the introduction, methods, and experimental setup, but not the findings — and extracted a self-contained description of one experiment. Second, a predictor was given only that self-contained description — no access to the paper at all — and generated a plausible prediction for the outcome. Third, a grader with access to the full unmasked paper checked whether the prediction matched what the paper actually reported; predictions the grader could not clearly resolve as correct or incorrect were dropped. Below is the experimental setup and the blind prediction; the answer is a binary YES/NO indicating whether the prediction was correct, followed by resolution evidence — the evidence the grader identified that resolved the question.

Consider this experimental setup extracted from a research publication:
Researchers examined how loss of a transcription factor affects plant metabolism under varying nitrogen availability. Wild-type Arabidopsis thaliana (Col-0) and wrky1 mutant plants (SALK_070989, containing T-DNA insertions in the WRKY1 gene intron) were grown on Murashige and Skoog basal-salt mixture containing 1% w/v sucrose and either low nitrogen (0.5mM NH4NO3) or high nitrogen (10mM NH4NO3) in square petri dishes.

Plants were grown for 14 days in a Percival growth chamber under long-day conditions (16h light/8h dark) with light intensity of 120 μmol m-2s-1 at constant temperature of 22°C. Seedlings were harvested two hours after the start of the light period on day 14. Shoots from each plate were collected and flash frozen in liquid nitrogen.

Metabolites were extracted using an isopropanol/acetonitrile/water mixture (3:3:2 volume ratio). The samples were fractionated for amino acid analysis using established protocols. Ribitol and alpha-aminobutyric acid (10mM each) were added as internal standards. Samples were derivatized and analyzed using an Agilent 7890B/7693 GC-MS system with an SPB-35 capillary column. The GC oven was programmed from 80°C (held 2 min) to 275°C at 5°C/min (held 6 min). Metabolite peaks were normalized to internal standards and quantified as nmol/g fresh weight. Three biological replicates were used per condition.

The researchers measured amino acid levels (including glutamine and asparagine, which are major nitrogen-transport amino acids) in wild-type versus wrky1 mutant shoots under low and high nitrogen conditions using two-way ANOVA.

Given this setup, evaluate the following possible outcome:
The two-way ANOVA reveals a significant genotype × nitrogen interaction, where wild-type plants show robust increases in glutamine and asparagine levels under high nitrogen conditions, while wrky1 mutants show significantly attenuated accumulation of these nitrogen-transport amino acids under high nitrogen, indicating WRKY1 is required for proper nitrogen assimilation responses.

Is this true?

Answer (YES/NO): NO